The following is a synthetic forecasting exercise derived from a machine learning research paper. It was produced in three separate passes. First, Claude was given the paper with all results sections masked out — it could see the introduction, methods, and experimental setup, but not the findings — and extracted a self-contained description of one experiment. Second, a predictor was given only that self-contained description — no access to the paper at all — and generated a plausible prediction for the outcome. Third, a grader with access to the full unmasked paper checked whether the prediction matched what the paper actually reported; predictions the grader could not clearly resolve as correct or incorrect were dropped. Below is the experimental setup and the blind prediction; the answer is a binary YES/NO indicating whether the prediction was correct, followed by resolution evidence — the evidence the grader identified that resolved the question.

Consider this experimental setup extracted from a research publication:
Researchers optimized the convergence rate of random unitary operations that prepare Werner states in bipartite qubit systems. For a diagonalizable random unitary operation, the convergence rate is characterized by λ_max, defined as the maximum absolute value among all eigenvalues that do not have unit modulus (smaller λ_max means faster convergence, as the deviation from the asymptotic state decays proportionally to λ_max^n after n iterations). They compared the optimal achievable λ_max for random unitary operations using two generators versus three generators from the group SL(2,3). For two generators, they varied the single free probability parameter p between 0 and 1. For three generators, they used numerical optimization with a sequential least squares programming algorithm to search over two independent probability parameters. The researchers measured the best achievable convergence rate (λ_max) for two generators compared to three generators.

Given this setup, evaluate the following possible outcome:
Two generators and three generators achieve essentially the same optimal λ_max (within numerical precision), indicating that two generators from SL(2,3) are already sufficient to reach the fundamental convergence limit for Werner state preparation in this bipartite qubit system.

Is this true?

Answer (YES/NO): NO